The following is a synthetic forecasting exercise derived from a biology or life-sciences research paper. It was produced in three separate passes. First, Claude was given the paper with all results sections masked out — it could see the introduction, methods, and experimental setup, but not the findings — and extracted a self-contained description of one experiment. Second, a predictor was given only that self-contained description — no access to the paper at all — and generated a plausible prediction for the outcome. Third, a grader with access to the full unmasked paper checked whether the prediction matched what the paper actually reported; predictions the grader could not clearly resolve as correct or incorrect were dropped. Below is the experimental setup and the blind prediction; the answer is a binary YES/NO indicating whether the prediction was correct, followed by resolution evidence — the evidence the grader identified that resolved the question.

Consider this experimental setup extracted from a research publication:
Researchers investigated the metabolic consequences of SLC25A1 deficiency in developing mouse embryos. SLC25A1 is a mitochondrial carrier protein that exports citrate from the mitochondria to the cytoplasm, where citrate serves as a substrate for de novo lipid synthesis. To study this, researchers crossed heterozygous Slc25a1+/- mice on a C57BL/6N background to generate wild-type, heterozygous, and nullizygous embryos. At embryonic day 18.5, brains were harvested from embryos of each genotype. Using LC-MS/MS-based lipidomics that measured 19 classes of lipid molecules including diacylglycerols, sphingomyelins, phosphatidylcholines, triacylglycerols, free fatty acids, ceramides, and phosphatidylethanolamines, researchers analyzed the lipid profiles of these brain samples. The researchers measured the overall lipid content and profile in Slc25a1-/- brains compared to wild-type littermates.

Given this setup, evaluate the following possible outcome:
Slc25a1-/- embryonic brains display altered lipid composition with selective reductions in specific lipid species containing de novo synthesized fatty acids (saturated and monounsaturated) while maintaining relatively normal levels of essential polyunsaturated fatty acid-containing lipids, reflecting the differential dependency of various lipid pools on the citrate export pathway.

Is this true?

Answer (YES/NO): NO